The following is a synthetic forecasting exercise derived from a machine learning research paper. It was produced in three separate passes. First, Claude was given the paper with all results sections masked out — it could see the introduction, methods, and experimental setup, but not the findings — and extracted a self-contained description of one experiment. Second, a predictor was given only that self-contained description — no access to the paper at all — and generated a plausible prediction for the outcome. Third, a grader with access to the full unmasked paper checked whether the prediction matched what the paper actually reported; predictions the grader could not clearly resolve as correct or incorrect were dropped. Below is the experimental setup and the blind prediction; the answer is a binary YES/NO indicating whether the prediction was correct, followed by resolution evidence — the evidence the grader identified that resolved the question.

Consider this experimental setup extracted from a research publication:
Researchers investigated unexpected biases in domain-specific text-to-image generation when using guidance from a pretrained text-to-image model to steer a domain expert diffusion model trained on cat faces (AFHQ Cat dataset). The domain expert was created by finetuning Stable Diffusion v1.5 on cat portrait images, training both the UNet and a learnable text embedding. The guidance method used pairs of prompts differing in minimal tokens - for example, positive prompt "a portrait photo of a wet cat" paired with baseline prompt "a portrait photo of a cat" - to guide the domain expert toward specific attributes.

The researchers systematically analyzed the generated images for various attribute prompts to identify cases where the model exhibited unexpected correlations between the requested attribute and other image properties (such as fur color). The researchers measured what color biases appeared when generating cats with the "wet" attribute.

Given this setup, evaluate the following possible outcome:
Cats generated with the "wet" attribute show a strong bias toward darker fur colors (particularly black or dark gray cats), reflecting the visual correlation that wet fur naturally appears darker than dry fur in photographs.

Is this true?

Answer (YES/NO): YES